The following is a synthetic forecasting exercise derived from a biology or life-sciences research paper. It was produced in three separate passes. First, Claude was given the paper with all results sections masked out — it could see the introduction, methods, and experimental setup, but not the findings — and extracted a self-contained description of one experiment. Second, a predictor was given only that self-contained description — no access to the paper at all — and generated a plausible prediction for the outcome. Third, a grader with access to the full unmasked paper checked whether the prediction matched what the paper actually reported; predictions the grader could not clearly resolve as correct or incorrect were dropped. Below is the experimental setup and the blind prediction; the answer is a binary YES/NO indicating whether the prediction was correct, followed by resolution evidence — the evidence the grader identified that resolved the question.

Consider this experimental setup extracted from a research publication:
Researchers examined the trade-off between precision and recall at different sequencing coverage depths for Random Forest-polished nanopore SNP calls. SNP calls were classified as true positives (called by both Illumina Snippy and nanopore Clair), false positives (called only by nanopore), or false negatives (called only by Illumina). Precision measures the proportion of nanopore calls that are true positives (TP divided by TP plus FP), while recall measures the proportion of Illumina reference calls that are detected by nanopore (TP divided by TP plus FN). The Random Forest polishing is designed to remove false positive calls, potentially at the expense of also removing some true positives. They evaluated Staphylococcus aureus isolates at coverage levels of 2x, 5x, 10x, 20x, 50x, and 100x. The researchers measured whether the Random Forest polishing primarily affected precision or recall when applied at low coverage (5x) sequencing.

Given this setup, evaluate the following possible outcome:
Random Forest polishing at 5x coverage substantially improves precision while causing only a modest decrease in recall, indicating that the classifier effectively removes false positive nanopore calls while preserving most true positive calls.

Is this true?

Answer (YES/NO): YES